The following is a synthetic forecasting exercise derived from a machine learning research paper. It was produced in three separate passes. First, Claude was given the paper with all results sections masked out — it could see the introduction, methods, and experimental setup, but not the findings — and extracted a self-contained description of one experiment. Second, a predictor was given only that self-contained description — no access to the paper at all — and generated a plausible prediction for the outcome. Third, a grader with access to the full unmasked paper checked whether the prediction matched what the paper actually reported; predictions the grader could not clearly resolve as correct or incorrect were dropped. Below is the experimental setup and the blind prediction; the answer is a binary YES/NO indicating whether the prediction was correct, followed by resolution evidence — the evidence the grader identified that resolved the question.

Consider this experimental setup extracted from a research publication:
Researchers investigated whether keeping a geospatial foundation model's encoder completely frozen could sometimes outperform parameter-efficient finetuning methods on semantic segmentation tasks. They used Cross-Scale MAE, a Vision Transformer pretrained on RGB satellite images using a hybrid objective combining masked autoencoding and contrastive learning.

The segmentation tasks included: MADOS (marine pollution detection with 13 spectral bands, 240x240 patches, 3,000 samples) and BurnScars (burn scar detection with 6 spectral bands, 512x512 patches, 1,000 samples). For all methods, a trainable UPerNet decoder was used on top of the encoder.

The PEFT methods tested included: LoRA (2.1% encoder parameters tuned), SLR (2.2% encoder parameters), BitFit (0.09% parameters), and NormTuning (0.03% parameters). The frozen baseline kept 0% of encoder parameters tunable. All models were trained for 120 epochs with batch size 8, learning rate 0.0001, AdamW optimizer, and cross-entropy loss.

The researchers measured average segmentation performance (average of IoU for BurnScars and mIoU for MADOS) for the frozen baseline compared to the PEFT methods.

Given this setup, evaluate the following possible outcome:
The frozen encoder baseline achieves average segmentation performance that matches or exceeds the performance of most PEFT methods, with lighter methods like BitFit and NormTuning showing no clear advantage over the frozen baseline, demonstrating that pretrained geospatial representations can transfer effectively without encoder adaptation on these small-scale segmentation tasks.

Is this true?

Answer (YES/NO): YES